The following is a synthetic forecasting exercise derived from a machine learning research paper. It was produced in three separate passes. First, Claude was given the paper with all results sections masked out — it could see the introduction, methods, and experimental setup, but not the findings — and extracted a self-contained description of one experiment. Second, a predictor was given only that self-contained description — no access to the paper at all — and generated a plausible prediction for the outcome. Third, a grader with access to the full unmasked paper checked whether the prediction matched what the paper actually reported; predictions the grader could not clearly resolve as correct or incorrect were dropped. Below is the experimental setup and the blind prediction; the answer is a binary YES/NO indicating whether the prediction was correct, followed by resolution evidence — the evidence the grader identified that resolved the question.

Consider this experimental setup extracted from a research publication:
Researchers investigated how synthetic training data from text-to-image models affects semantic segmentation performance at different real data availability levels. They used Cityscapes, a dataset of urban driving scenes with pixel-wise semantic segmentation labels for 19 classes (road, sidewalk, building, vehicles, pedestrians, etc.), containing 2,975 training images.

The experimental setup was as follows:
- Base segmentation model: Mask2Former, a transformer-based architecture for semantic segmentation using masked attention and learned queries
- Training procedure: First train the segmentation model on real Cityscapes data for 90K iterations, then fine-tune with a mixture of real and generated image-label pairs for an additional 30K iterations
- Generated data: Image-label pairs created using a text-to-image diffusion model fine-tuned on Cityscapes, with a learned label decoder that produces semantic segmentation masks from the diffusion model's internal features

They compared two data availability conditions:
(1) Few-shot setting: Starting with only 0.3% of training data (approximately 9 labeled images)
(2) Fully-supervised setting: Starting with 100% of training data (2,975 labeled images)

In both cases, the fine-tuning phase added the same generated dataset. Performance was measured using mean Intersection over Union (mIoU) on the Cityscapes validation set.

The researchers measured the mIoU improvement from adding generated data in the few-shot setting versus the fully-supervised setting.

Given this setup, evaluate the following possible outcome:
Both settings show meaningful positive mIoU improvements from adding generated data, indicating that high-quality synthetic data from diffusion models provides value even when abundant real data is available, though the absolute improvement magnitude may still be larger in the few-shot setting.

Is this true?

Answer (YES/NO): YES